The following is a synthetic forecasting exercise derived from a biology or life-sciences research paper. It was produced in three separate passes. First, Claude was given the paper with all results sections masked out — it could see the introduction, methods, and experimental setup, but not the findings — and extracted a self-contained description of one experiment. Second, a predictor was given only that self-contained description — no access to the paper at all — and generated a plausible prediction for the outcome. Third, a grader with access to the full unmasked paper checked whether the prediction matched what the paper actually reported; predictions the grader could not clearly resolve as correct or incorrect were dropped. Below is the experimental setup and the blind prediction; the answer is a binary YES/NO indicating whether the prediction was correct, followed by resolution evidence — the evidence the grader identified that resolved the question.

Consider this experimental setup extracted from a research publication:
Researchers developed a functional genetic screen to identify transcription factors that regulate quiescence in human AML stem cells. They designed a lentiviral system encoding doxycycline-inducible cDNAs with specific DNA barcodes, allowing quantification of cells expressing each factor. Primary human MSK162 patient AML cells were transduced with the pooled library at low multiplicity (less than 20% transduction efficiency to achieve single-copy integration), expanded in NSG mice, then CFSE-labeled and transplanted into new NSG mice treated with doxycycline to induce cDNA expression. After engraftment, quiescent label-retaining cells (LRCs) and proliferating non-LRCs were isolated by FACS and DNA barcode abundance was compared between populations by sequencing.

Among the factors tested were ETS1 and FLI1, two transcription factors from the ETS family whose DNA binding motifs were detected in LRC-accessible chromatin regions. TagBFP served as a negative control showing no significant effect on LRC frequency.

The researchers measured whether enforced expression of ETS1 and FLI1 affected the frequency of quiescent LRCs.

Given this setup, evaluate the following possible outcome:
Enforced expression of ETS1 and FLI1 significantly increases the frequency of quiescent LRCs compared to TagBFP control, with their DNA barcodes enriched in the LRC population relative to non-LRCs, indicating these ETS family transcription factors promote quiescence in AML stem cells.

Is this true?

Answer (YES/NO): NO